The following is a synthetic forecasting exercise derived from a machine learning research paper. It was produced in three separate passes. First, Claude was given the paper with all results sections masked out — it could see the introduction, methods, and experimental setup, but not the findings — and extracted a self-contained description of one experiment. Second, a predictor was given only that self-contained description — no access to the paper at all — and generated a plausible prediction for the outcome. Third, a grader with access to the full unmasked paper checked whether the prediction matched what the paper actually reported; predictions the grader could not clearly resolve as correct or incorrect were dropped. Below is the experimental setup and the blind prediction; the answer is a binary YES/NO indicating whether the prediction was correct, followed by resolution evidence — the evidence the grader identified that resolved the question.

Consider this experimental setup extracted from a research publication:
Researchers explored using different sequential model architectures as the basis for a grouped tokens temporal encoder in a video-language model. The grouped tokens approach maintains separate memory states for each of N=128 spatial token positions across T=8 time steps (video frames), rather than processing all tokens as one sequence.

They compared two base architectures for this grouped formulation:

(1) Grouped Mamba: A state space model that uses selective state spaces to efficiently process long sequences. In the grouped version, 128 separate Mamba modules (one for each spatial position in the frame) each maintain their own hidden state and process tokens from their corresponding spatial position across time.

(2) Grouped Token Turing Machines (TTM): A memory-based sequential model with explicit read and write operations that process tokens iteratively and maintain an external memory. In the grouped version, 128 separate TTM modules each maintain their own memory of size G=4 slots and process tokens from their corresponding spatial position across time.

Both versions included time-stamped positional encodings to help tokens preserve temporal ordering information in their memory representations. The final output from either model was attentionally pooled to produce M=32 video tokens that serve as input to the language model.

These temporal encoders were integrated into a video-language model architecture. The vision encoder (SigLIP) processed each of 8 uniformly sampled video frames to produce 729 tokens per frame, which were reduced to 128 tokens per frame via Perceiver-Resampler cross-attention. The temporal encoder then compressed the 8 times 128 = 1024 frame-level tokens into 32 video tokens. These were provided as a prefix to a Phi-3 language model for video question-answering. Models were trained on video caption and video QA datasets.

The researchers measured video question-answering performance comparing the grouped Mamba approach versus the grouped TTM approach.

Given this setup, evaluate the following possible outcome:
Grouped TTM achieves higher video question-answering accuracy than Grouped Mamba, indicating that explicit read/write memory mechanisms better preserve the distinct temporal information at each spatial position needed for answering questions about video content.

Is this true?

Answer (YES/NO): YES